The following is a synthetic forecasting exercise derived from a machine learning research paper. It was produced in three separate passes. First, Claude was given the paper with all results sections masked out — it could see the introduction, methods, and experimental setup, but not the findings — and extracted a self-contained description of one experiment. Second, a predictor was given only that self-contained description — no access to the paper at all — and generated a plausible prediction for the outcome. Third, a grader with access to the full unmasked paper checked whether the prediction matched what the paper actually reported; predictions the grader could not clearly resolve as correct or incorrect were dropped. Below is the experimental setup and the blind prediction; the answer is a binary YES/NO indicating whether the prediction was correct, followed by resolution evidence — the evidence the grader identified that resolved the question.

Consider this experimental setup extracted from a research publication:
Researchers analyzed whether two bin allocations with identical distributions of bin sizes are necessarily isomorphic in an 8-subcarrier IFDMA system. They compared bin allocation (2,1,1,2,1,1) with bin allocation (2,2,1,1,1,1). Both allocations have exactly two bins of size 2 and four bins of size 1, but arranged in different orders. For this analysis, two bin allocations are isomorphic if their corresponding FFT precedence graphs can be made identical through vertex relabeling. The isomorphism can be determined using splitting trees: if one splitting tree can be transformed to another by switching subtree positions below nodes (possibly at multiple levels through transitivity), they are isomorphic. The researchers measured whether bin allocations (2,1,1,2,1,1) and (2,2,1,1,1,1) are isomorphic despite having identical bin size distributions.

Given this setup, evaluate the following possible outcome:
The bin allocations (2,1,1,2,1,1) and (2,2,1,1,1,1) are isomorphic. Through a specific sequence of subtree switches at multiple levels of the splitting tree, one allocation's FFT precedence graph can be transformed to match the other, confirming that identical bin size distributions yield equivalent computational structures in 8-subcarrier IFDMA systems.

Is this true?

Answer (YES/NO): NO